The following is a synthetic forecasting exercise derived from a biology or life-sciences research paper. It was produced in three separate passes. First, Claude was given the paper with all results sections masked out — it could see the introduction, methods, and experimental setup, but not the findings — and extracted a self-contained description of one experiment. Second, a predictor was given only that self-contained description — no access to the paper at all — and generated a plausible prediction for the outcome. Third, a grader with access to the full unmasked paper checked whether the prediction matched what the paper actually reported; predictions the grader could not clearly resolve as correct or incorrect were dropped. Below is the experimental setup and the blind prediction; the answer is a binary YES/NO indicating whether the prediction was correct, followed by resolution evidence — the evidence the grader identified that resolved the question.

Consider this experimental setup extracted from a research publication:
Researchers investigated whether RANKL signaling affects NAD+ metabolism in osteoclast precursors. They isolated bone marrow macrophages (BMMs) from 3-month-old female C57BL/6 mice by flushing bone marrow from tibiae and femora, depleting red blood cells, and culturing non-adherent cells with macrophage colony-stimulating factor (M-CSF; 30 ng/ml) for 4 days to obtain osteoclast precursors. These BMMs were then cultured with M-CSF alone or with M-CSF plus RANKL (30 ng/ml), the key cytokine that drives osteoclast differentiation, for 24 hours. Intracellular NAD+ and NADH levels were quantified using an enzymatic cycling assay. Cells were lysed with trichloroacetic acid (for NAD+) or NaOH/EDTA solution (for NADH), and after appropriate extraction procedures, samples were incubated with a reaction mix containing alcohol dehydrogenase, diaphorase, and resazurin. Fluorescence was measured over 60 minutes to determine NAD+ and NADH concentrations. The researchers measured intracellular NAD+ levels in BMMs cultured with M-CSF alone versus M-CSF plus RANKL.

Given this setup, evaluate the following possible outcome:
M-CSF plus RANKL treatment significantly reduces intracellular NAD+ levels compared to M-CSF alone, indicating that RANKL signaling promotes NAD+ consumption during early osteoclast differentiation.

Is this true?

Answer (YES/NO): NO